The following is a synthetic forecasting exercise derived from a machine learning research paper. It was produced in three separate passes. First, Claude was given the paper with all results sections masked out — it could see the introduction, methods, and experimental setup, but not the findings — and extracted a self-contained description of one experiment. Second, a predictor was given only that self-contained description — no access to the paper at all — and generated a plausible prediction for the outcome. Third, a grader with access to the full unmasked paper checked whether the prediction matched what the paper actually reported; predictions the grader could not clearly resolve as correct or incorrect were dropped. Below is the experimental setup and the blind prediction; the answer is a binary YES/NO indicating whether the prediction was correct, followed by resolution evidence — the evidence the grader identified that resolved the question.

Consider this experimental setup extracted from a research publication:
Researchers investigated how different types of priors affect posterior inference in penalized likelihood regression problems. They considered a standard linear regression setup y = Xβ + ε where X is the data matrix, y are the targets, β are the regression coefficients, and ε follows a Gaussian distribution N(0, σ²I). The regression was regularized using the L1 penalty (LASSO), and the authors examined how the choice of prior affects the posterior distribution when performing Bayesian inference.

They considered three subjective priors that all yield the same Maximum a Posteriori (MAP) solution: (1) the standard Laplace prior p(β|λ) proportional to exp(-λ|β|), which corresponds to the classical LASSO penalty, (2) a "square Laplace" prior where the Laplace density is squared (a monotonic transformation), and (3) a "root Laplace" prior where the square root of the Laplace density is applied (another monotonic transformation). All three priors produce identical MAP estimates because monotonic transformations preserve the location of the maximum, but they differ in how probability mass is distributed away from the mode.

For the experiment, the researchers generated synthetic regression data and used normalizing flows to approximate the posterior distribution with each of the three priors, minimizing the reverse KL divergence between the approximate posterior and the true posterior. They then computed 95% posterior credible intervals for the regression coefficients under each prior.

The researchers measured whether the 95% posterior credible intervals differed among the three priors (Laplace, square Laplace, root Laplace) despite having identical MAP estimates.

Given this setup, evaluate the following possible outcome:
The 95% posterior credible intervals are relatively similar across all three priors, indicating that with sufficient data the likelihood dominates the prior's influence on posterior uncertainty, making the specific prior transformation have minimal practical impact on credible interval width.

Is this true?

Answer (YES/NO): NO